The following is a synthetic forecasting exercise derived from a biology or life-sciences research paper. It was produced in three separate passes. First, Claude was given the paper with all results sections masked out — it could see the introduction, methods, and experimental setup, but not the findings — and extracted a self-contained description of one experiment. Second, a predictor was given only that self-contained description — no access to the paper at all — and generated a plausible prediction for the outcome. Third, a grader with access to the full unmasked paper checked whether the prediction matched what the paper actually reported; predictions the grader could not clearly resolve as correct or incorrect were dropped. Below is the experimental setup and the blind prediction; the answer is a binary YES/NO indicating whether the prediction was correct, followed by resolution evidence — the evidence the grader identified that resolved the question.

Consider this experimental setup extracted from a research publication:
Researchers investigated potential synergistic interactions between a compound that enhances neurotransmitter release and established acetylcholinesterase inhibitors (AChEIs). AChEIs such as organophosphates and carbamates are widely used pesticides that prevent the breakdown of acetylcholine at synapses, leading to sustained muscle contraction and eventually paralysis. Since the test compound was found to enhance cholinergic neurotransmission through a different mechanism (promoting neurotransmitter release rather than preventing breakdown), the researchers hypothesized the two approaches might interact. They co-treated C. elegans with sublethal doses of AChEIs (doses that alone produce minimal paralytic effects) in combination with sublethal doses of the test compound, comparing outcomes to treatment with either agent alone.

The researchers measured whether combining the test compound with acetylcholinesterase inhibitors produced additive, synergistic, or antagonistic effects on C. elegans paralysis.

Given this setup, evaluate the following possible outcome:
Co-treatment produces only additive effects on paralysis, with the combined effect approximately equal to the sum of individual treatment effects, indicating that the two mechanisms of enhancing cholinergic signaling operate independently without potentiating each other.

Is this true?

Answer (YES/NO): NO